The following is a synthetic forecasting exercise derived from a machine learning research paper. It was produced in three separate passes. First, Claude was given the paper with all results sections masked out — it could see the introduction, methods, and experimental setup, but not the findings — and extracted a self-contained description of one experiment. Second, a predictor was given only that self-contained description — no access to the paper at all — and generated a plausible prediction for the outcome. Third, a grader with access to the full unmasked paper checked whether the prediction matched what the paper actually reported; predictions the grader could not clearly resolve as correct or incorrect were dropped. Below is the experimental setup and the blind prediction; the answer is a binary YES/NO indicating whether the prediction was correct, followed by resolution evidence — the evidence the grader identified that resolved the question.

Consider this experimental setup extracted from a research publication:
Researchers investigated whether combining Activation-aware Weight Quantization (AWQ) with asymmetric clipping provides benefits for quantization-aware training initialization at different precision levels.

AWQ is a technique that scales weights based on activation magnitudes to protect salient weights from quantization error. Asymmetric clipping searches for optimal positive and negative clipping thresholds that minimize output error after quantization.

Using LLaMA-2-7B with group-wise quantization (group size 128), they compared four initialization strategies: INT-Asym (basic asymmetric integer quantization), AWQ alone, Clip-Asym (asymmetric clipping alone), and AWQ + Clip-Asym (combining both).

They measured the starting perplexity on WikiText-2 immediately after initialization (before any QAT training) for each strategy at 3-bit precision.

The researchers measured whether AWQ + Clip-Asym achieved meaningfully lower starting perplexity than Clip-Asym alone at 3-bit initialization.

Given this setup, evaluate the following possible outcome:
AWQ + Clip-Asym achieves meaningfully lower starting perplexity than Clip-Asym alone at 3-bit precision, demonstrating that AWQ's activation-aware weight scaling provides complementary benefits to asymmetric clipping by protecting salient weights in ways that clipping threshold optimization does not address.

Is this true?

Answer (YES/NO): NO